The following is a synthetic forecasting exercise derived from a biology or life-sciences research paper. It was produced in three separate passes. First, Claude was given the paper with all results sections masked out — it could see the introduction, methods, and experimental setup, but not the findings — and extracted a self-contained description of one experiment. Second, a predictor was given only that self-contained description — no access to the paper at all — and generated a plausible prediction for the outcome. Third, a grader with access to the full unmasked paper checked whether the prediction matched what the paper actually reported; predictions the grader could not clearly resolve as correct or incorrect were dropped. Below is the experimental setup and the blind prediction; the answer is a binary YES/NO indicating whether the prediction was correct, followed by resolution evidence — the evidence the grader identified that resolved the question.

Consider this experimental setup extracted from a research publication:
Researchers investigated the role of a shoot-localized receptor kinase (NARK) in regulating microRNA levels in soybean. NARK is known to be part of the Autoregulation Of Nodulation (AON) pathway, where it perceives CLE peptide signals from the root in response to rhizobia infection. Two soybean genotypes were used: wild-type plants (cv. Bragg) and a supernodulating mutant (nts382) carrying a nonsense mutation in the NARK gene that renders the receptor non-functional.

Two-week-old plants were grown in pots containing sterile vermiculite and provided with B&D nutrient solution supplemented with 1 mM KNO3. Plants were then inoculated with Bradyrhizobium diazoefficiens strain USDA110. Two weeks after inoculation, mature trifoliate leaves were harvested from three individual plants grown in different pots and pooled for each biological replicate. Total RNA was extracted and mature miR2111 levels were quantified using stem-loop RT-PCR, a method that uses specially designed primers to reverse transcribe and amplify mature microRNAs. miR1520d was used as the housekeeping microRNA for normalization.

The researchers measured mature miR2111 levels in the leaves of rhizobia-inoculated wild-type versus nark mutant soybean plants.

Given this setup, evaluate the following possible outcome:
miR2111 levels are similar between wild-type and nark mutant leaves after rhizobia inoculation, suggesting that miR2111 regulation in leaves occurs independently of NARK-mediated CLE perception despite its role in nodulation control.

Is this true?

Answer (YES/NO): NO